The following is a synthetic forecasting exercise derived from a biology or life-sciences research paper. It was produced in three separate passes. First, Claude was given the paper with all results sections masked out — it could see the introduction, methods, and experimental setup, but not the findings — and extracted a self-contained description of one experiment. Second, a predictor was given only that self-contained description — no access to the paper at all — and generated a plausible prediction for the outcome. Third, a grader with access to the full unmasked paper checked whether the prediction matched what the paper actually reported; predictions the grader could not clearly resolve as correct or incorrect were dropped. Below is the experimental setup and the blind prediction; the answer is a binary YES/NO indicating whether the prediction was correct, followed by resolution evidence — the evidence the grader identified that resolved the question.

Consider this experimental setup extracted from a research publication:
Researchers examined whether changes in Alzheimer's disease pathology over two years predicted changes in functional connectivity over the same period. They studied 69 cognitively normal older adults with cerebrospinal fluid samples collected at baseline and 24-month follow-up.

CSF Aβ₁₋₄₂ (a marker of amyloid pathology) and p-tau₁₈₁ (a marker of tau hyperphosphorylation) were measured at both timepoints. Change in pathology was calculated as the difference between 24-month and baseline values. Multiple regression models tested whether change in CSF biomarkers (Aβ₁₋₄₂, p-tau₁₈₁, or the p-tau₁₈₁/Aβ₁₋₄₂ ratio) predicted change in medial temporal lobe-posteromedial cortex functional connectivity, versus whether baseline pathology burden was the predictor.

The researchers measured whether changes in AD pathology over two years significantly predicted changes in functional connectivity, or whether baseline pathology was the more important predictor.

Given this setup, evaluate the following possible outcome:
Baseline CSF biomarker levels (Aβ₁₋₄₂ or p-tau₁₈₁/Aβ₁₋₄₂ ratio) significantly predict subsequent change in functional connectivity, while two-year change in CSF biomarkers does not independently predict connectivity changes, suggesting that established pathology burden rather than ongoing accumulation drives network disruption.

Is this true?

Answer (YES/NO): YES